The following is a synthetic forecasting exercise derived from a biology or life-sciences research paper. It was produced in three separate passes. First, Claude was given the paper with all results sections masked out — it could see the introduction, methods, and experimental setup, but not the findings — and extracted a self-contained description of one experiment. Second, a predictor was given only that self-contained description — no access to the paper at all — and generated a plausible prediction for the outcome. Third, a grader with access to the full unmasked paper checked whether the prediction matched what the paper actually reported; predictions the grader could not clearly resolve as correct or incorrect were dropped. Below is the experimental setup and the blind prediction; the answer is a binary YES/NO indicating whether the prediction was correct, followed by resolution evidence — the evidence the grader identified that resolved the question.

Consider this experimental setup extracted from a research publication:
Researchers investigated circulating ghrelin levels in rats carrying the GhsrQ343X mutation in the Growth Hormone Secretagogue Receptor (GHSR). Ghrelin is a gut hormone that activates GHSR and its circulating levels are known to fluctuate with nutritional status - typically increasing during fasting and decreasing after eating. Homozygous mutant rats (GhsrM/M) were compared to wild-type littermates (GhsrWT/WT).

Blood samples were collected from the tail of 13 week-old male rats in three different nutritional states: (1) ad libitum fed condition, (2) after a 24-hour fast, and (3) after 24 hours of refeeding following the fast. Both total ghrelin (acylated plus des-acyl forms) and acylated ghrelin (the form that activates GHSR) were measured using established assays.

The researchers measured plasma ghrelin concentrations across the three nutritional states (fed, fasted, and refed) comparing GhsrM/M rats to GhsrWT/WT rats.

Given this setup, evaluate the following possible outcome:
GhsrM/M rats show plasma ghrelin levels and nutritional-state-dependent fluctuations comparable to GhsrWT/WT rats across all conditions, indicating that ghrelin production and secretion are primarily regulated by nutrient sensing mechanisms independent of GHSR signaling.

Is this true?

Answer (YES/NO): NO